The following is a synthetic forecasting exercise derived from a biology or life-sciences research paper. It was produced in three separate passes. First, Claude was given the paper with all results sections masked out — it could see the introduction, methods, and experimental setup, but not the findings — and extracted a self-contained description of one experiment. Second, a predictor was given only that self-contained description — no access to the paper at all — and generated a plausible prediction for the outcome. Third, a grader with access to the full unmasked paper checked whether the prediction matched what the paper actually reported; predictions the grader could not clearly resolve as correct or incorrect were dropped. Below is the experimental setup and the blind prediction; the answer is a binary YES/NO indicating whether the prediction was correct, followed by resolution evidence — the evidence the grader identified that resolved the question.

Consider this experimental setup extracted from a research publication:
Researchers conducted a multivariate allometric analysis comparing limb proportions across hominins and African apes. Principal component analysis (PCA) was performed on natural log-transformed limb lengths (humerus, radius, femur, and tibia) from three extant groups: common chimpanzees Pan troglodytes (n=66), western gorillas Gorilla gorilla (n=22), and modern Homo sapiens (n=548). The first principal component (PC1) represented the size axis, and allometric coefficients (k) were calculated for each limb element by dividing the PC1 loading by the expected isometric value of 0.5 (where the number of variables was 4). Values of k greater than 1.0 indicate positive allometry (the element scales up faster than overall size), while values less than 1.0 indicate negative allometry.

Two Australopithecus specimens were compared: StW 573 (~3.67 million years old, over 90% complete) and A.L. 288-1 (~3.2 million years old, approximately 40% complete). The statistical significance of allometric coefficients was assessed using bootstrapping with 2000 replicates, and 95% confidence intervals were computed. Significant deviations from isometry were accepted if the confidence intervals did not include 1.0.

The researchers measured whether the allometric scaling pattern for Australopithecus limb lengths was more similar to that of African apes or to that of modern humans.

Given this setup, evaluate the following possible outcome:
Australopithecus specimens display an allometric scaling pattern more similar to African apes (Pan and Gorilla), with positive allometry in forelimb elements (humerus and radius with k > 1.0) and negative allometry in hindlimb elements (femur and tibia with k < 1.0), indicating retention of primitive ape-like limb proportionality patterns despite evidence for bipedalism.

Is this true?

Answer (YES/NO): NO